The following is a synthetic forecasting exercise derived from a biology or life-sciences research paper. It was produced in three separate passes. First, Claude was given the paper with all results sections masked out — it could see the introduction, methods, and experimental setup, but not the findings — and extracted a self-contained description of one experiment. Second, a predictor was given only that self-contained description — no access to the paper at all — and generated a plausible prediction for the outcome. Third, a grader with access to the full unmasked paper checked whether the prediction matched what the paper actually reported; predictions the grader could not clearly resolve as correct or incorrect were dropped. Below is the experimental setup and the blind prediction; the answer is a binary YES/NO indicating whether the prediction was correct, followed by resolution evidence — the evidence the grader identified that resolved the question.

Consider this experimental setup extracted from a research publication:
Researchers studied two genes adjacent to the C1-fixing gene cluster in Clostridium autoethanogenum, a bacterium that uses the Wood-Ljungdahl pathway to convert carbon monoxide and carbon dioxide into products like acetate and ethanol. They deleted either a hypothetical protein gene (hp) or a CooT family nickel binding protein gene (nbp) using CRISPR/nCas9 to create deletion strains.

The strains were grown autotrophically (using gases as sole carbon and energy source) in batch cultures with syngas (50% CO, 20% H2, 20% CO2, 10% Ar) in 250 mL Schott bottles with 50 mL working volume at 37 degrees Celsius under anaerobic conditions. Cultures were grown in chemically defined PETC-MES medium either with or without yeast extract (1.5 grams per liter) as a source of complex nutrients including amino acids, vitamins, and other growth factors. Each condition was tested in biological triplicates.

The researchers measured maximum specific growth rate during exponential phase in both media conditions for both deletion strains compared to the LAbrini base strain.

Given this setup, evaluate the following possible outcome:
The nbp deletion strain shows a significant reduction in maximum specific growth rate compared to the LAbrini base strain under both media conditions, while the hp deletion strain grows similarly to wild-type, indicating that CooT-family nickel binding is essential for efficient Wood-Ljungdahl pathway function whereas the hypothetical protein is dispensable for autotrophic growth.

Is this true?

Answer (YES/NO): NO